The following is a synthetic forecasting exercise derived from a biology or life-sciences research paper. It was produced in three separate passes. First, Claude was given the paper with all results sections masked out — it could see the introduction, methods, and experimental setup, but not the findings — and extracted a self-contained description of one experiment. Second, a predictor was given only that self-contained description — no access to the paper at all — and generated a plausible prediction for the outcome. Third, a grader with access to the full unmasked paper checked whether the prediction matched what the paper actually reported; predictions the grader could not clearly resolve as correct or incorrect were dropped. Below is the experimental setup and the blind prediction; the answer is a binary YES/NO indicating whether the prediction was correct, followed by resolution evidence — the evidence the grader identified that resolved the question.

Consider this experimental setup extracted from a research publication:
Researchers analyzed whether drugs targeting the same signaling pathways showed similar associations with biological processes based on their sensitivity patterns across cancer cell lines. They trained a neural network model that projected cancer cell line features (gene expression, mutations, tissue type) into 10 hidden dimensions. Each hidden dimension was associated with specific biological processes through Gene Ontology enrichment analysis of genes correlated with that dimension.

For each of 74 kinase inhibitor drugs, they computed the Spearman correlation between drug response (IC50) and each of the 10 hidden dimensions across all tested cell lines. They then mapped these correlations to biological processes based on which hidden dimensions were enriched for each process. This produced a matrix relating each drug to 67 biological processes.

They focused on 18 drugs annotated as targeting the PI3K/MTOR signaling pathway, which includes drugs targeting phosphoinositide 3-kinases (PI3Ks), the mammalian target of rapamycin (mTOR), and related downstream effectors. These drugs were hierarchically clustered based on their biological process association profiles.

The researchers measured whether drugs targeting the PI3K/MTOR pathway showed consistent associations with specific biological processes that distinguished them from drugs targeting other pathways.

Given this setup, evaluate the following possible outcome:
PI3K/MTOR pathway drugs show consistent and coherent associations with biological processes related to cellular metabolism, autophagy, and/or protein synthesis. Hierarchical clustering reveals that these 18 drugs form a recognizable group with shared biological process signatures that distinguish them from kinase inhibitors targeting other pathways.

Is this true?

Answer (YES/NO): YES